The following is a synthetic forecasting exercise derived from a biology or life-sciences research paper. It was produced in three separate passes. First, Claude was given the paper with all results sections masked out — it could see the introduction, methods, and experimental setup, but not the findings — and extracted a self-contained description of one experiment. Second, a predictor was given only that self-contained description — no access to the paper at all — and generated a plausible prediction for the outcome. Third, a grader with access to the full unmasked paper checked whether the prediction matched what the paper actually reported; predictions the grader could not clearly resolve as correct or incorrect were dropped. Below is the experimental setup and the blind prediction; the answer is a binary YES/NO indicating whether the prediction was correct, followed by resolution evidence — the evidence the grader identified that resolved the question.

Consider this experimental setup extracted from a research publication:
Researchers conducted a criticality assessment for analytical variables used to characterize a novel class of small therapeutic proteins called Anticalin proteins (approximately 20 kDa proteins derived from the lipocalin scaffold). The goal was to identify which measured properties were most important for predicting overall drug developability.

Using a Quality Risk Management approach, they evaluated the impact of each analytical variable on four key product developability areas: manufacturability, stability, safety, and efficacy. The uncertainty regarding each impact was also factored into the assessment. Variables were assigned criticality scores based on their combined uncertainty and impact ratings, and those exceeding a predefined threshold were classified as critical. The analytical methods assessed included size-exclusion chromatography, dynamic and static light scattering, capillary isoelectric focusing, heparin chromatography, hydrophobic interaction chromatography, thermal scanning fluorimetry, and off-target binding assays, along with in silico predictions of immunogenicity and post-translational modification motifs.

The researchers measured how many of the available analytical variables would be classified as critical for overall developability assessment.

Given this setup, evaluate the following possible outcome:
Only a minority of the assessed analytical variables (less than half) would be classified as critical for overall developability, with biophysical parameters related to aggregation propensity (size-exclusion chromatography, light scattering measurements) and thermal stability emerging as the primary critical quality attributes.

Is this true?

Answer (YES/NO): NO